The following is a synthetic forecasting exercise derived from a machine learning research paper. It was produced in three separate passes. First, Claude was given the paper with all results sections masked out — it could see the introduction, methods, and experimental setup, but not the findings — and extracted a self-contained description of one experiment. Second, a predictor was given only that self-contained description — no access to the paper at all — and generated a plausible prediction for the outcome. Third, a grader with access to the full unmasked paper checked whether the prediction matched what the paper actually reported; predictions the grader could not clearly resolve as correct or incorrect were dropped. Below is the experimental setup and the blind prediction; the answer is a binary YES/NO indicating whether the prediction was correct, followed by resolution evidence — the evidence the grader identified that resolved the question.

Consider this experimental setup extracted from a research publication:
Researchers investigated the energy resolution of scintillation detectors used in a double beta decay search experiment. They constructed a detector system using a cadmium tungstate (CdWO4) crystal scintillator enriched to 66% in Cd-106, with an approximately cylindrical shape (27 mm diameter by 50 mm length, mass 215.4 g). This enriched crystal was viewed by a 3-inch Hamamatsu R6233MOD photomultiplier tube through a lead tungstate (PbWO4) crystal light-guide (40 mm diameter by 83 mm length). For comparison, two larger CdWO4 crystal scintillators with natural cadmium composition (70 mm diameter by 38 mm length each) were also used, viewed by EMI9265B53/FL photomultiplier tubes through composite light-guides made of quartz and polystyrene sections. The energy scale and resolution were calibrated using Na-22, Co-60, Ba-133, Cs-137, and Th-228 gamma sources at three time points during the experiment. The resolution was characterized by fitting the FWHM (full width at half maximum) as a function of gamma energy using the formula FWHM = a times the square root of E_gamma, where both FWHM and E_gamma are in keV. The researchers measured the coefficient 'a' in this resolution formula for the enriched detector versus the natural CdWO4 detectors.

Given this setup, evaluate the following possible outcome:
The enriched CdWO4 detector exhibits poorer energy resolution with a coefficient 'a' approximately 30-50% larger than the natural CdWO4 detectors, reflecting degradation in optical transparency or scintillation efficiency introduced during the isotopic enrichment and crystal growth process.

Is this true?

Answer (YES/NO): NO